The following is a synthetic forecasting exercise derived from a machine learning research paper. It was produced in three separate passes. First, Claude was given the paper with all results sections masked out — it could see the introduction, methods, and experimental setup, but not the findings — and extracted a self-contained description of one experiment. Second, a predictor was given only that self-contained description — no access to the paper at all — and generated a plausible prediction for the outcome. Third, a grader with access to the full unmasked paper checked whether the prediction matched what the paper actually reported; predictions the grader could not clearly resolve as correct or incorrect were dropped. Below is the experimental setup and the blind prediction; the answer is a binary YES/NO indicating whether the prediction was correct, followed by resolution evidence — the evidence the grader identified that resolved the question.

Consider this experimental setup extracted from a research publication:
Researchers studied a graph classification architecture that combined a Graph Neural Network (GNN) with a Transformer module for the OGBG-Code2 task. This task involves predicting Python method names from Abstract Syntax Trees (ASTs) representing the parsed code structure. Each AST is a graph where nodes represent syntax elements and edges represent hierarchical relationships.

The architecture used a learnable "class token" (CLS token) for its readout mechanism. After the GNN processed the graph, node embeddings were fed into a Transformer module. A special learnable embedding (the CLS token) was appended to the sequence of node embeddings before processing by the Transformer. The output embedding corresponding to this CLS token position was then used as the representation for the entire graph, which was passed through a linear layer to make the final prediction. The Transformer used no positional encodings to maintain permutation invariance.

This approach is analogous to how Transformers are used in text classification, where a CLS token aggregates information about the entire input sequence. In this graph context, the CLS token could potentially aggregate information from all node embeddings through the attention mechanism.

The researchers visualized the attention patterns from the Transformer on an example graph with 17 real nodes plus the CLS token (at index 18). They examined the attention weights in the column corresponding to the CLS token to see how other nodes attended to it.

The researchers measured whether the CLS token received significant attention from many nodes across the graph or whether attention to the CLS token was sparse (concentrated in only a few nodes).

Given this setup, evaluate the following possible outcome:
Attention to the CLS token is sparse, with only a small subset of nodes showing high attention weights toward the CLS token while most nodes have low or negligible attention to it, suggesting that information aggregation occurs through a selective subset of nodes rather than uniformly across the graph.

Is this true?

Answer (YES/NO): NO